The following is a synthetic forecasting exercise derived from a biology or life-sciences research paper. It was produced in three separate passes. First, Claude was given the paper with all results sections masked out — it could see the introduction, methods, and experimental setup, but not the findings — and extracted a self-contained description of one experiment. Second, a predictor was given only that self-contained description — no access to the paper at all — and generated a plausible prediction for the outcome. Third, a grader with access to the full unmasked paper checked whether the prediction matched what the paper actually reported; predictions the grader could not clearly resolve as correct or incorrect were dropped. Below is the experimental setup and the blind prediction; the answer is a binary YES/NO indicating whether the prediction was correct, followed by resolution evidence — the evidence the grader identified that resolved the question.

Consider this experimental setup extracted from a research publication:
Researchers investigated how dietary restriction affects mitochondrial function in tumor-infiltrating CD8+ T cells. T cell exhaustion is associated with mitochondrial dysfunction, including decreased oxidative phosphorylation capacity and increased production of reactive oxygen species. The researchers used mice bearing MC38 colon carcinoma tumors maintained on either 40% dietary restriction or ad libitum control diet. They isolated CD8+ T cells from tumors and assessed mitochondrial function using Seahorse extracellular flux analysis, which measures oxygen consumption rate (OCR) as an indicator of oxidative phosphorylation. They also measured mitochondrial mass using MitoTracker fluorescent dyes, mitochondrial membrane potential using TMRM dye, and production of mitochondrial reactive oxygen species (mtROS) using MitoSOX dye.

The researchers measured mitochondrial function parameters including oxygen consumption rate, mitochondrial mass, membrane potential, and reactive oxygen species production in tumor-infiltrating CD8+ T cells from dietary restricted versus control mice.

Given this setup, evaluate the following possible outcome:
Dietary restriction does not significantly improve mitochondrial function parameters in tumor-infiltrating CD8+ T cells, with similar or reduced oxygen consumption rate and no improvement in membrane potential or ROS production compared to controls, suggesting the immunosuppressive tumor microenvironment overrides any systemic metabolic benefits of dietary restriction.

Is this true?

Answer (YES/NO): NO